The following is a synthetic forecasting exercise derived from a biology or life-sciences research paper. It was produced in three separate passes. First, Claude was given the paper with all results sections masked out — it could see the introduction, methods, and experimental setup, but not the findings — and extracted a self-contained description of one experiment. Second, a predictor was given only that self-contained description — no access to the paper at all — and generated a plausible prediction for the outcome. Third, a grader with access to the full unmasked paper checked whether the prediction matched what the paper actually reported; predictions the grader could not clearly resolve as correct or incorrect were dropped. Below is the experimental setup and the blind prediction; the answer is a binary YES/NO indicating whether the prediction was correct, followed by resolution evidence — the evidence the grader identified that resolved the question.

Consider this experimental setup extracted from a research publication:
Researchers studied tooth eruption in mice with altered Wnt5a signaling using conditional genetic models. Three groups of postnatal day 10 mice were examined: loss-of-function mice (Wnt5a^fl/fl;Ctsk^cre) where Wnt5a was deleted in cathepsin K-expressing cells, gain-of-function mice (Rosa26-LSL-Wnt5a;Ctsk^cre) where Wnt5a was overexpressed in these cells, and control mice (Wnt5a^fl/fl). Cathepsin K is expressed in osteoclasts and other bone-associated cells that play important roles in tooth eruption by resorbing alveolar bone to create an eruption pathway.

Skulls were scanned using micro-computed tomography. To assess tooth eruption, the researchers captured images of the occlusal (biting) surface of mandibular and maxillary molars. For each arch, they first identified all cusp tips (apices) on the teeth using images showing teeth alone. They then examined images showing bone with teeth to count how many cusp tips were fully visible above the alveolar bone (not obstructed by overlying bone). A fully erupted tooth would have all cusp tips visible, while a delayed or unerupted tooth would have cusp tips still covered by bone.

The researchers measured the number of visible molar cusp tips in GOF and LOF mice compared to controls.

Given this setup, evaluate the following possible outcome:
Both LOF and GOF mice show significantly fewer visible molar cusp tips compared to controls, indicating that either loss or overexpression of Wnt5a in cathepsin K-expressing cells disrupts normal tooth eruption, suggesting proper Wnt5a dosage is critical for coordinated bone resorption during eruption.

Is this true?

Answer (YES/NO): NO